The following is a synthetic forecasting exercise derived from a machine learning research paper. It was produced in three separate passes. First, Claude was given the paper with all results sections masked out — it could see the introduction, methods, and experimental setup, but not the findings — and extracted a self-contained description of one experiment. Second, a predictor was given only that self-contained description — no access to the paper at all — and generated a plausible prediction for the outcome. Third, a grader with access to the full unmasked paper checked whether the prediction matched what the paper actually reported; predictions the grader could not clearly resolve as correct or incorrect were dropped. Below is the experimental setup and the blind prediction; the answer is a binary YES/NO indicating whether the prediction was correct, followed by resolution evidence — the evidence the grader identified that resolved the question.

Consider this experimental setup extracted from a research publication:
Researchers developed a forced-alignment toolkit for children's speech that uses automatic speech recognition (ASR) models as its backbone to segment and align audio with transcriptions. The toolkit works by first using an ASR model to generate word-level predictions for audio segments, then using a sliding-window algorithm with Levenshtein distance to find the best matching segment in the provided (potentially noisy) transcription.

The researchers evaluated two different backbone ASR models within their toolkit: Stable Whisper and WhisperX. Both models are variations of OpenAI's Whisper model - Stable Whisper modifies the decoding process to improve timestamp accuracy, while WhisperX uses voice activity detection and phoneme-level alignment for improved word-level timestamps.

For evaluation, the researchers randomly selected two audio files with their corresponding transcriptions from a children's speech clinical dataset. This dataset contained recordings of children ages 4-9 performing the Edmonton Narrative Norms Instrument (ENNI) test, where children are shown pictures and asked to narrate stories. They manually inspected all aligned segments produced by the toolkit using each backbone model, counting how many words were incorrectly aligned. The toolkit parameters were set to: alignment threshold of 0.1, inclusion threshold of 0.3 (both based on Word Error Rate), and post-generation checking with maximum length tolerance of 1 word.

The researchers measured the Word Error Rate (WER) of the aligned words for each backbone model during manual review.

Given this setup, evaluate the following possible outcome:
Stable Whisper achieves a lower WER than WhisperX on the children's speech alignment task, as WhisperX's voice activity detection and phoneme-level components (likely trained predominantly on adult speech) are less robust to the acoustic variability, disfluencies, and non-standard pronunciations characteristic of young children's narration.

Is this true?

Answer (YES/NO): NO